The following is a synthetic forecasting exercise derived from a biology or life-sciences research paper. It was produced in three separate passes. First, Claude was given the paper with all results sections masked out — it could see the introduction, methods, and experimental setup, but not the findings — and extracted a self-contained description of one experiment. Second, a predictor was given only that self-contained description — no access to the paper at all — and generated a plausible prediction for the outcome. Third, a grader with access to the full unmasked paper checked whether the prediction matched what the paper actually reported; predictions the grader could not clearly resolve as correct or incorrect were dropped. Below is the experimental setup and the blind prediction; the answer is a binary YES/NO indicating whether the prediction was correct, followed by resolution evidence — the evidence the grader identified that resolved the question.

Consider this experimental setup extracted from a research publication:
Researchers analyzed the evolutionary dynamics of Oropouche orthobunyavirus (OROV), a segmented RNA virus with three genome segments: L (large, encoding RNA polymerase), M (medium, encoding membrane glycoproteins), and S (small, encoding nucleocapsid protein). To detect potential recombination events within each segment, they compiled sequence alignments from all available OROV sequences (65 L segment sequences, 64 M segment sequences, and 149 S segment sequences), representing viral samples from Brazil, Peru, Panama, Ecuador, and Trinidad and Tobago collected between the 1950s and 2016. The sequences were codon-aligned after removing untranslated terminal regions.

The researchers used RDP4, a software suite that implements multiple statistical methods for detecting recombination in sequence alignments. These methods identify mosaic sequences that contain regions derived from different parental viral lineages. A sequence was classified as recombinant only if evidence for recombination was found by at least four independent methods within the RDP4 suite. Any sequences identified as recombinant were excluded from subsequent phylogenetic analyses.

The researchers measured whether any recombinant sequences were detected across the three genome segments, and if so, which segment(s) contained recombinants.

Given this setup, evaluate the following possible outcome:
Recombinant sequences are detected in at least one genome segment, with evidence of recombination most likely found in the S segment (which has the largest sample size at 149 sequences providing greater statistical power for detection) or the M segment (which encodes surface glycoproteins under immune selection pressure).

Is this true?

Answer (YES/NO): YES